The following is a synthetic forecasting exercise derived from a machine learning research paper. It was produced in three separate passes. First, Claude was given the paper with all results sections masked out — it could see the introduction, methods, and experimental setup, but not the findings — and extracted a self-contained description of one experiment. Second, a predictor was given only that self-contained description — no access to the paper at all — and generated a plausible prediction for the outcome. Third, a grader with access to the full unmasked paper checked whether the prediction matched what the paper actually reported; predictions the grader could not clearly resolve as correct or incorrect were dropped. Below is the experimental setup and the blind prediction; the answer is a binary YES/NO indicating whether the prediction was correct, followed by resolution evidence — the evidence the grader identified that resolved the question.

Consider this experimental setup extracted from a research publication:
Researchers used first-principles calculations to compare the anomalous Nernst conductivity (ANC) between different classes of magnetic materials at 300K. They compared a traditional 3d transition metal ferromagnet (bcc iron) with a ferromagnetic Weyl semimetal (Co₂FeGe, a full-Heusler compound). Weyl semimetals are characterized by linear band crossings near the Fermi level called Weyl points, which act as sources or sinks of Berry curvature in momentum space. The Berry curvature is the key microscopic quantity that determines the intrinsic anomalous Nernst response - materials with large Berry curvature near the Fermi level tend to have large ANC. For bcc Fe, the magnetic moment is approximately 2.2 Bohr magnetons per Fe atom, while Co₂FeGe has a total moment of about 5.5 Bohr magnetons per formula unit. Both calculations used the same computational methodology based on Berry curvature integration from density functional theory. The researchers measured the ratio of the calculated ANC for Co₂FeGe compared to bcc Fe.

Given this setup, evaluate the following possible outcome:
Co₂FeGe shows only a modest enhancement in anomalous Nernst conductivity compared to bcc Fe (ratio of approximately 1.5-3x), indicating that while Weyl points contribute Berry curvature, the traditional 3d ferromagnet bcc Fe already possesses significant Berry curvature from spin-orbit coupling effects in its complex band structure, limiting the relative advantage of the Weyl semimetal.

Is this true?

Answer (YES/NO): NO